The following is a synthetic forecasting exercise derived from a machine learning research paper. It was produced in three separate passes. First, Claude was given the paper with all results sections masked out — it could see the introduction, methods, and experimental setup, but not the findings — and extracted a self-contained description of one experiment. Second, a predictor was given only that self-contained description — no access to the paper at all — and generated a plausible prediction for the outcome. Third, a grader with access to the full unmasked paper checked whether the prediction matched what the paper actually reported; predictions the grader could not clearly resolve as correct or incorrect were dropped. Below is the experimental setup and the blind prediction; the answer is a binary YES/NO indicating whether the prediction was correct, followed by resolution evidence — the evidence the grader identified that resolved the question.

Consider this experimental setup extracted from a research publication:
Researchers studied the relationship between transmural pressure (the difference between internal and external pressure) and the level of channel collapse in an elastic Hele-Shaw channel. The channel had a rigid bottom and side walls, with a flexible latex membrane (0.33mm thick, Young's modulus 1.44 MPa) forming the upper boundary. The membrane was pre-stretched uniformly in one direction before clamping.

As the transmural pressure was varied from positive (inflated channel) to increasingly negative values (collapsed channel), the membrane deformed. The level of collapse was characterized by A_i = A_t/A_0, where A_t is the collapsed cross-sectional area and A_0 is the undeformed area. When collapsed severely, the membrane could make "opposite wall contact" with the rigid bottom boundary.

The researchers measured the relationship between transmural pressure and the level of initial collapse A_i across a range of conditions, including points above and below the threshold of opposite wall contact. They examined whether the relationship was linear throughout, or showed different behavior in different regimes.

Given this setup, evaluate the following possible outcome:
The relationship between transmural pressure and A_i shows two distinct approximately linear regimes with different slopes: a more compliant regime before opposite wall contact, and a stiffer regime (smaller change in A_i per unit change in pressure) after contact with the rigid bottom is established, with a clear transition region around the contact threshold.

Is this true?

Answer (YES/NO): NO